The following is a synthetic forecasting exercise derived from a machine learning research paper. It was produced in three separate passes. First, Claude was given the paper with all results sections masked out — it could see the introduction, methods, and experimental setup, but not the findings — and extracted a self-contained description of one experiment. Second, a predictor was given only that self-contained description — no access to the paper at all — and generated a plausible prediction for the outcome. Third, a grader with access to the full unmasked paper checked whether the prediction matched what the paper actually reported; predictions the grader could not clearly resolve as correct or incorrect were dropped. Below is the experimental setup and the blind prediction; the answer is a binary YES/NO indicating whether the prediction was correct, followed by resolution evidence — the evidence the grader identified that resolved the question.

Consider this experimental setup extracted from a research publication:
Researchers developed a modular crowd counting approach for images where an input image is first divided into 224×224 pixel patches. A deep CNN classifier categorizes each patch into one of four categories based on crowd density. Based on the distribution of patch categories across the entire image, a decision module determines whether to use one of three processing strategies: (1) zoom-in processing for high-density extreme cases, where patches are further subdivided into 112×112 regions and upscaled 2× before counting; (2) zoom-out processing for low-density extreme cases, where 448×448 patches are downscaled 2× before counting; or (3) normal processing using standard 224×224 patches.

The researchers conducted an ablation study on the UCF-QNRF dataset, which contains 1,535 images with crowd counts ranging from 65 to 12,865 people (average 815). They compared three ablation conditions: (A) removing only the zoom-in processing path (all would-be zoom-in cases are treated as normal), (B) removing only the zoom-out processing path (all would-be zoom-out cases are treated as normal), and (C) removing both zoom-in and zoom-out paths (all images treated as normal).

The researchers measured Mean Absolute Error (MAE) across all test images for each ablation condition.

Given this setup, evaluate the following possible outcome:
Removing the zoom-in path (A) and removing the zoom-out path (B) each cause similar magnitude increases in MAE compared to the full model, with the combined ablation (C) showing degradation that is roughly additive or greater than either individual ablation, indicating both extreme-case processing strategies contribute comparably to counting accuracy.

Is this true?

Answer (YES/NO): NO